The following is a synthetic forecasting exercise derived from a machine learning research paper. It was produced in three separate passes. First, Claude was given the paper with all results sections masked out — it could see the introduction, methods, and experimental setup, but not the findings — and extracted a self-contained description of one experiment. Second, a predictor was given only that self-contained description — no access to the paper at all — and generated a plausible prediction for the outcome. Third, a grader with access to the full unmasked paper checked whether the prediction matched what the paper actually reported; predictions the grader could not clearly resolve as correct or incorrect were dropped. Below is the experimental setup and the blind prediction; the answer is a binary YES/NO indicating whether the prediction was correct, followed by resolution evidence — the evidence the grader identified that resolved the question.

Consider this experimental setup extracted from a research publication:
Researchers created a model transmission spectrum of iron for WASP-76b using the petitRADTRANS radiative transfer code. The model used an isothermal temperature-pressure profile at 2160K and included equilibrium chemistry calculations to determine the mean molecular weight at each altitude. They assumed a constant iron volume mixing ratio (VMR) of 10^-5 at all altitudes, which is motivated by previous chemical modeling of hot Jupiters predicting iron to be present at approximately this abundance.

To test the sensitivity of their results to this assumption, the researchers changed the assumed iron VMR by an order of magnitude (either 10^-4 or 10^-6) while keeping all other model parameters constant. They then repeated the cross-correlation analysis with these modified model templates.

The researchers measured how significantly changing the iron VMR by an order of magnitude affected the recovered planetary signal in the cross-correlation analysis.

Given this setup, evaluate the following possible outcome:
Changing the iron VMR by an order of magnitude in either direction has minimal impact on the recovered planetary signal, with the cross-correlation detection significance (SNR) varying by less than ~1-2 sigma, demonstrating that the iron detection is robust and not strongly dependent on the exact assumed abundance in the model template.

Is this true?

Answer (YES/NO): YES